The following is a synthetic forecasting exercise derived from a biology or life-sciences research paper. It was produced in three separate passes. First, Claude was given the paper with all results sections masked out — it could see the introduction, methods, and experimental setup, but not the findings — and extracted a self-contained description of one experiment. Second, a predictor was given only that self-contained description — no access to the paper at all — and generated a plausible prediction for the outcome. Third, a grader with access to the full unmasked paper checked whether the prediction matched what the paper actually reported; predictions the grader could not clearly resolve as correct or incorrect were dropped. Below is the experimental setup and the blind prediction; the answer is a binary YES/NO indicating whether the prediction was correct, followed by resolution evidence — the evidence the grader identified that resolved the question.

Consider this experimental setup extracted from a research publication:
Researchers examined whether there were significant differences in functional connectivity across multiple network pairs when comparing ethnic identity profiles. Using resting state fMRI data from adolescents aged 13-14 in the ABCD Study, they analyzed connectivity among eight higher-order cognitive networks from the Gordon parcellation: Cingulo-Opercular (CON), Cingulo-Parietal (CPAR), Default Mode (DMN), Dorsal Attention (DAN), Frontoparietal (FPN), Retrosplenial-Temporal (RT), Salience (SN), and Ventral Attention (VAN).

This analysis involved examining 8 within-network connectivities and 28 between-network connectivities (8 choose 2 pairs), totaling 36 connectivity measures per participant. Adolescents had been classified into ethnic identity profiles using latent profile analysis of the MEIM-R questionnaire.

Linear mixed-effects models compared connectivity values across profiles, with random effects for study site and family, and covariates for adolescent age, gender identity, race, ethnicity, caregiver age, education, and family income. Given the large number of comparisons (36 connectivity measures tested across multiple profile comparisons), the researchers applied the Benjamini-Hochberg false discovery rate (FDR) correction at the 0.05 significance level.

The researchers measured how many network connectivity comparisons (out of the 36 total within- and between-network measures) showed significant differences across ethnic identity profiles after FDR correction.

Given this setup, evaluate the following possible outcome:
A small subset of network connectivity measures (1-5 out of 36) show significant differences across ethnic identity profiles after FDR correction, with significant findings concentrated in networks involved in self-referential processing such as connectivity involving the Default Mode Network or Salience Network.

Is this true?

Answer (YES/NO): NO